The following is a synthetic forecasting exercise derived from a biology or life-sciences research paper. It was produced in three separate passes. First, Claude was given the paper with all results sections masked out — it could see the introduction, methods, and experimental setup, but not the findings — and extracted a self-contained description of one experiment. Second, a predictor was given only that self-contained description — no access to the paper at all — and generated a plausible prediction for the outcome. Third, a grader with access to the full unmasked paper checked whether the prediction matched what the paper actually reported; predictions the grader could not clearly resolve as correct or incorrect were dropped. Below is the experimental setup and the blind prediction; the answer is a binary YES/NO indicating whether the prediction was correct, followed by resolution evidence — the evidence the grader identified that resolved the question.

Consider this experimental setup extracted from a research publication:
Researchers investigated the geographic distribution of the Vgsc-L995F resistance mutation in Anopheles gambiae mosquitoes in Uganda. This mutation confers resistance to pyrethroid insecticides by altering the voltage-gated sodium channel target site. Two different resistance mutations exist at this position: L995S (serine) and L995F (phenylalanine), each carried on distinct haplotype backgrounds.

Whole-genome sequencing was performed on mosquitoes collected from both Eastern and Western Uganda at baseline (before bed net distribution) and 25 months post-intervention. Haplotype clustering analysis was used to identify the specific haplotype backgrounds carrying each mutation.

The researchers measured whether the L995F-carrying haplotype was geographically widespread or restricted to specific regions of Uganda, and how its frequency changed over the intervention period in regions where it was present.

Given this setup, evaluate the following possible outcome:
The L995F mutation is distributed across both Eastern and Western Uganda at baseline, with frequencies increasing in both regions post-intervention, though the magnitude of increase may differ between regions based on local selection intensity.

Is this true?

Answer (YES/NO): NO